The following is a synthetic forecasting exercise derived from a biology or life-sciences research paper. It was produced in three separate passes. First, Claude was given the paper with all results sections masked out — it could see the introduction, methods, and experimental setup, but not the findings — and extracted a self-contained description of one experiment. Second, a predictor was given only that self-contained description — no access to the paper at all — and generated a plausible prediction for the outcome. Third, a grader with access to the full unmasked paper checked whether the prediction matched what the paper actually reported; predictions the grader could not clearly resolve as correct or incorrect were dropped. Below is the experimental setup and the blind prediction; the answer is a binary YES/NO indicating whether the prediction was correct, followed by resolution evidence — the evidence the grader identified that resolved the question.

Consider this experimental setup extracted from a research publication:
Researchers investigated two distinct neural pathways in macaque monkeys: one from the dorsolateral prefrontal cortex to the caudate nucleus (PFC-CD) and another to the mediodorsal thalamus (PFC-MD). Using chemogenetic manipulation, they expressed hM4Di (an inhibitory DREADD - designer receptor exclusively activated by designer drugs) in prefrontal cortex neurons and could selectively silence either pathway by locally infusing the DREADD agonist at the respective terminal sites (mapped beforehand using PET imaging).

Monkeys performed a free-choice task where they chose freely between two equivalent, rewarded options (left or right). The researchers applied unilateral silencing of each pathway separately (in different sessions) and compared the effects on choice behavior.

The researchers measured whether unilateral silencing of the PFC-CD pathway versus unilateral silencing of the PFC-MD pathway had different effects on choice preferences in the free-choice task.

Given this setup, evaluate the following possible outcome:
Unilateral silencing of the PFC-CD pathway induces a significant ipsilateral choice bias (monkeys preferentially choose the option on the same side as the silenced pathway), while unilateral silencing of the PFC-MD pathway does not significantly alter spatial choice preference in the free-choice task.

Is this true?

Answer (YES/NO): YES